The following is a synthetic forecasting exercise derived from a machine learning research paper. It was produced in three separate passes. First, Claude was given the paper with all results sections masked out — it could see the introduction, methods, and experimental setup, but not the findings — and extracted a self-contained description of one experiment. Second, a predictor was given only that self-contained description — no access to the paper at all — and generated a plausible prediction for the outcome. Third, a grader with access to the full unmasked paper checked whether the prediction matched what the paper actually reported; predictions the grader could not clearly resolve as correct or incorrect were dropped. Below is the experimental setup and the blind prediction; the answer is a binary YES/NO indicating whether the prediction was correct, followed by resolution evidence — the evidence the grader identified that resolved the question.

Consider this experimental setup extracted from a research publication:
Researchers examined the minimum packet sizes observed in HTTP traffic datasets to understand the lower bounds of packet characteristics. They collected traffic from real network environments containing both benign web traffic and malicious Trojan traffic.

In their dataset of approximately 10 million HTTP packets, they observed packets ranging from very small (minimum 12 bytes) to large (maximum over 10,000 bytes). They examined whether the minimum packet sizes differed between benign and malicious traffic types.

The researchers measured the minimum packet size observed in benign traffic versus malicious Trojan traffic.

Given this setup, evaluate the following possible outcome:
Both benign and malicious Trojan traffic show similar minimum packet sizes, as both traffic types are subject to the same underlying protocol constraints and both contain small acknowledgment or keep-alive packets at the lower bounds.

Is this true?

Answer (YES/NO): NO